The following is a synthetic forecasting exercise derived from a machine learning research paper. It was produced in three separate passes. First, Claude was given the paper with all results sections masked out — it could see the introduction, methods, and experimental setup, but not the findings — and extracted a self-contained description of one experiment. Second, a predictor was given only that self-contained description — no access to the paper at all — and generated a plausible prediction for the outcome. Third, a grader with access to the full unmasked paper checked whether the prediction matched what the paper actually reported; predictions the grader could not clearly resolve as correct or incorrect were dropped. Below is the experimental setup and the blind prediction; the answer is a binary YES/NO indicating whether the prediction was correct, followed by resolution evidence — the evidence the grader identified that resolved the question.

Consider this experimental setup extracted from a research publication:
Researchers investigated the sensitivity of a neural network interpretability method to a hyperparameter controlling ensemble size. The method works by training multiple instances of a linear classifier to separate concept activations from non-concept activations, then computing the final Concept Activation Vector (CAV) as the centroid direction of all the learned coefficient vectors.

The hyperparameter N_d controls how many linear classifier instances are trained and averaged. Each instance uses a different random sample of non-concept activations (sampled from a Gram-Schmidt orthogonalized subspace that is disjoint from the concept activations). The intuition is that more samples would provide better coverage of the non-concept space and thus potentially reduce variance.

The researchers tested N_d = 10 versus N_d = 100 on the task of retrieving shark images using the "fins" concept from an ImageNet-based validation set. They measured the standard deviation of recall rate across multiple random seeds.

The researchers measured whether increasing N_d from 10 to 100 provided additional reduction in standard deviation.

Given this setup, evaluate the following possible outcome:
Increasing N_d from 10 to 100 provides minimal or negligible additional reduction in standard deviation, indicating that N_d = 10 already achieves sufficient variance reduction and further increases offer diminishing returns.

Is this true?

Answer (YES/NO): YES